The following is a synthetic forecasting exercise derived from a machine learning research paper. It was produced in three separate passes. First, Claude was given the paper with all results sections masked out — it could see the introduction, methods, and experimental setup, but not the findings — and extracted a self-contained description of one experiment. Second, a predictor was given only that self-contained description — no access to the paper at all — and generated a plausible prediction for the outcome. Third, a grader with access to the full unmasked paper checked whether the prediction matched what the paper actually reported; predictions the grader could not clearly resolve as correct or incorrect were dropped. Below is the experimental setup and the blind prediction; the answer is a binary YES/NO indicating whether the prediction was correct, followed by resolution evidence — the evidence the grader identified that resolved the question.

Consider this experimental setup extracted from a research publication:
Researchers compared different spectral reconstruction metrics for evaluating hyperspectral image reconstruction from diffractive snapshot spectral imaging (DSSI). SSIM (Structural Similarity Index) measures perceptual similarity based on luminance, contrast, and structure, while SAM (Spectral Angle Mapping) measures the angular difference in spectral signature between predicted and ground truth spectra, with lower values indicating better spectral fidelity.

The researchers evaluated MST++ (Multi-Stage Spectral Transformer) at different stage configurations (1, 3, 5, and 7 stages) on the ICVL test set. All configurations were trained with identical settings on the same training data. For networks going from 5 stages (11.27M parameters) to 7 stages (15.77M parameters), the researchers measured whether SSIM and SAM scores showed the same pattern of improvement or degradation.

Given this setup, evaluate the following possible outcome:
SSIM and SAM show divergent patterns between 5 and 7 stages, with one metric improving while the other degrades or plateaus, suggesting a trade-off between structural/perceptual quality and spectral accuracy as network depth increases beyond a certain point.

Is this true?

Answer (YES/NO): YES